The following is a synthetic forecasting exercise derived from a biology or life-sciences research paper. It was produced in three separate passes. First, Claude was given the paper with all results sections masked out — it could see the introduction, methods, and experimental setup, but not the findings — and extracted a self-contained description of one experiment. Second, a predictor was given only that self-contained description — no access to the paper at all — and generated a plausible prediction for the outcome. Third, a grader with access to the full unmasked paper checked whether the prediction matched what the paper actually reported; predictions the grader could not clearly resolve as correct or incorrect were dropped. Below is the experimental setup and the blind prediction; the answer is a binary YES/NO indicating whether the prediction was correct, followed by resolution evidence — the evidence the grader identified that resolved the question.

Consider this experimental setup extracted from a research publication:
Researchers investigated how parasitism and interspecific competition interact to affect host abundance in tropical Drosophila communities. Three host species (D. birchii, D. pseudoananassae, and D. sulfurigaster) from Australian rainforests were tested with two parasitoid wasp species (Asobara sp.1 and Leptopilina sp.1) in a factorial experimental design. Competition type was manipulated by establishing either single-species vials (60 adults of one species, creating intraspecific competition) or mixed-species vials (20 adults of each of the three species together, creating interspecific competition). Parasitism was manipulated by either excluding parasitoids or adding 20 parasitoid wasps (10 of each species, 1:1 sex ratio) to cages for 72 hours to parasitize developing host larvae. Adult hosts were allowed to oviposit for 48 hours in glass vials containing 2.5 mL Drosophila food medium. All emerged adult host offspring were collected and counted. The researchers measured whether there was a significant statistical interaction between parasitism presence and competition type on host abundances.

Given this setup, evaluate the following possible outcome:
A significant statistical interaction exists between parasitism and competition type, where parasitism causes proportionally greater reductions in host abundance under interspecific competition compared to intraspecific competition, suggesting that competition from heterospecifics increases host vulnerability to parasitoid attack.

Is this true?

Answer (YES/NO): NO